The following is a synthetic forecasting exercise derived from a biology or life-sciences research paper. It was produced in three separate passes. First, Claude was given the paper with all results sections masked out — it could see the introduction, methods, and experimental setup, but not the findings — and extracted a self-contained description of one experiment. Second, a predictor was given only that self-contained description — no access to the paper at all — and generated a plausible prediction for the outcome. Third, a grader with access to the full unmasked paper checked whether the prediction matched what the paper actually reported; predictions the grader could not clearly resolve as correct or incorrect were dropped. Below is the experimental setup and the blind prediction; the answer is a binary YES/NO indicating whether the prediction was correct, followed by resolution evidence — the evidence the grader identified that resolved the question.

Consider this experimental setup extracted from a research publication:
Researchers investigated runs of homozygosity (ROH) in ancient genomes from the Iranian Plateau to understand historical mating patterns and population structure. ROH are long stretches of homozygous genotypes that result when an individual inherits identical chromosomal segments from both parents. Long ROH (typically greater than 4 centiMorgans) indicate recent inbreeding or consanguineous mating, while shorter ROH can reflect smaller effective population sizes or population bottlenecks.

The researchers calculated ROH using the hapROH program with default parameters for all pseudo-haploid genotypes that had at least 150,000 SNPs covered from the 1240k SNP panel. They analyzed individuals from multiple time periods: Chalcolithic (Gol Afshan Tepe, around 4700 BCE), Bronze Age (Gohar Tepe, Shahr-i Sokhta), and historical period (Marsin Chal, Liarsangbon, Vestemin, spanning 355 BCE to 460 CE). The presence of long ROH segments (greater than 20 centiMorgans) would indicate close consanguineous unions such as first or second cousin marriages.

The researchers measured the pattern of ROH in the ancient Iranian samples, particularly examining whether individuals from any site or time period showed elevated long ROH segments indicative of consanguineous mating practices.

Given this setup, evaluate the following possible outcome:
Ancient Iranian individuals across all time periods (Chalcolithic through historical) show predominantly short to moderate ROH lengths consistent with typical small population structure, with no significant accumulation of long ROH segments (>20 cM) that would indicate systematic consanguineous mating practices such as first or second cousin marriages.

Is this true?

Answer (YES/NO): NO